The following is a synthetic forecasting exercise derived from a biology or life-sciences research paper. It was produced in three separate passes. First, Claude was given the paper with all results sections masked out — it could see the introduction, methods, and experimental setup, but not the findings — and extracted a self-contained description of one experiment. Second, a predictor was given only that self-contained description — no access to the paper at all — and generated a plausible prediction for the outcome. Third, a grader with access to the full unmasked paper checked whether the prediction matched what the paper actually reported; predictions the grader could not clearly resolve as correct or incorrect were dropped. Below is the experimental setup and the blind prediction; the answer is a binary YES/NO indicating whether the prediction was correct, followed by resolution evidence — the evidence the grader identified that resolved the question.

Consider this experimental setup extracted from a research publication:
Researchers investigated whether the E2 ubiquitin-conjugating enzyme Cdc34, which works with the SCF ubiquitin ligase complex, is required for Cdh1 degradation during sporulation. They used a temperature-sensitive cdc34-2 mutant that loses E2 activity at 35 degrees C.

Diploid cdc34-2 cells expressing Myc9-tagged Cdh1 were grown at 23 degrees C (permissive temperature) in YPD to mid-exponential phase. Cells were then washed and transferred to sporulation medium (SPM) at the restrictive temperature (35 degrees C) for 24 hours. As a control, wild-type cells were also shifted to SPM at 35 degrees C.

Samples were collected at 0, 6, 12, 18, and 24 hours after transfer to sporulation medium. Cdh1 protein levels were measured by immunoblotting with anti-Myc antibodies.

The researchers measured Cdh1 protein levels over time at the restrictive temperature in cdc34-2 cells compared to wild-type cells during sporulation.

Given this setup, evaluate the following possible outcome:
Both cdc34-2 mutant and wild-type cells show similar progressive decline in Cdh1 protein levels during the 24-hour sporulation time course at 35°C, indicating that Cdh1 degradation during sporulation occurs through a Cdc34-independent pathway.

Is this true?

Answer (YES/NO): YES